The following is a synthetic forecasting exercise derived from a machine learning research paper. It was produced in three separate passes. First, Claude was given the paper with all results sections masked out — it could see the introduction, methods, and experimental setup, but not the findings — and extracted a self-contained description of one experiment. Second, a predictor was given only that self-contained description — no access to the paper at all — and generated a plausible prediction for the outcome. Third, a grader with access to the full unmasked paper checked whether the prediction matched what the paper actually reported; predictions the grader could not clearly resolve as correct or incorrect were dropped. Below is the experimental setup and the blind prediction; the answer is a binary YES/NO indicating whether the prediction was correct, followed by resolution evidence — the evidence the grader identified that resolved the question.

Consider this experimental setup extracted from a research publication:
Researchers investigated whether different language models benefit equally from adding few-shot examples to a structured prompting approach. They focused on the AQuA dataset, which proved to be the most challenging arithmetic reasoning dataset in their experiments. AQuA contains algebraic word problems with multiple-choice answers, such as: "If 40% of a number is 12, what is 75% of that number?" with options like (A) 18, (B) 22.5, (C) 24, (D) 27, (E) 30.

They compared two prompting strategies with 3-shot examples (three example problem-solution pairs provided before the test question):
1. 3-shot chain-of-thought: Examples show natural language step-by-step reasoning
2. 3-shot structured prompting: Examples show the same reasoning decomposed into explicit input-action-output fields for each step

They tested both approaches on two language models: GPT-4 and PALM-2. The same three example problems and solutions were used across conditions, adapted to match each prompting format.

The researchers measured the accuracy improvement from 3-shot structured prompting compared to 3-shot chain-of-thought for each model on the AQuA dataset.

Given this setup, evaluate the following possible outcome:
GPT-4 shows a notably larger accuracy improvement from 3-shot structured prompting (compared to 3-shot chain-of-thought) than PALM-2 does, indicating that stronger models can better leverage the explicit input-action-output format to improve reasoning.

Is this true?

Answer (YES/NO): YES